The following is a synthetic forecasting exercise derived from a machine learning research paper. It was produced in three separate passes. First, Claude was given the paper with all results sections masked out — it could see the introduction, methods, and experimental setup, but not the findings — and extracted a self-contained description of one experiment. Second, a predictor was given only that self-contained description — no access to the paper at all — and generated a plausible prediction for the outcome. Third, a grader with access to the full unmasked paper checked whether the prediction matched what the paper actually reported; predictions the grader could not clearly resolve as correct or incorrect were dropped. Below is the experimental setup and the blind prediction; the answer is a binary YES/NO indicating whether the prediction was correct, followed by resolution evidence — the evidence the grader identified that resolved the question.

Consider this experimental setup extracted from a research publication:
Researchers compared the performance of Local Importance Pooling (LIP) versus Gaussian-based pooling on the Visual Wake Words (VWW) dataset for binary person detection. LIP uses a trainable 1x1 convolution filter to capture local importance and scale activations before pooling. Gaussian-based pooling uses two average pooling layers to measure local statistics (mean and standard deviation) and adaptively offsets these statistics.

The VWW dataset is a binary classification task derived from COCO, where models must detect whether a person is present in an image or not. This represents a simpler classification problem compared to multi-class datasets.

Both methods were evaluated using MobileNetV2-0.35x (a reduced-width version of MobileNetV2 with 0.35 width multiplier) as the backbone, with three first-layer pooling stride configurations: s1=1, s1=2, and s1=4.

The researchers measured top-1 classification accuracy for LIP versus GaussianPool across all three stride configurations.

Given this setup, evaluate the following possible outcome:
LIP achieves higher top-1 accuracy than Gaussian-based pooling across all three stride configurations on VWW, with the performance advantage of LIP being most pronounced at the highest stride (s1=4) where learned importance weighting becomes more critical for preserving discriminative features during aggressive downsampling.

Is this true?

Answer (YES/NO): NO